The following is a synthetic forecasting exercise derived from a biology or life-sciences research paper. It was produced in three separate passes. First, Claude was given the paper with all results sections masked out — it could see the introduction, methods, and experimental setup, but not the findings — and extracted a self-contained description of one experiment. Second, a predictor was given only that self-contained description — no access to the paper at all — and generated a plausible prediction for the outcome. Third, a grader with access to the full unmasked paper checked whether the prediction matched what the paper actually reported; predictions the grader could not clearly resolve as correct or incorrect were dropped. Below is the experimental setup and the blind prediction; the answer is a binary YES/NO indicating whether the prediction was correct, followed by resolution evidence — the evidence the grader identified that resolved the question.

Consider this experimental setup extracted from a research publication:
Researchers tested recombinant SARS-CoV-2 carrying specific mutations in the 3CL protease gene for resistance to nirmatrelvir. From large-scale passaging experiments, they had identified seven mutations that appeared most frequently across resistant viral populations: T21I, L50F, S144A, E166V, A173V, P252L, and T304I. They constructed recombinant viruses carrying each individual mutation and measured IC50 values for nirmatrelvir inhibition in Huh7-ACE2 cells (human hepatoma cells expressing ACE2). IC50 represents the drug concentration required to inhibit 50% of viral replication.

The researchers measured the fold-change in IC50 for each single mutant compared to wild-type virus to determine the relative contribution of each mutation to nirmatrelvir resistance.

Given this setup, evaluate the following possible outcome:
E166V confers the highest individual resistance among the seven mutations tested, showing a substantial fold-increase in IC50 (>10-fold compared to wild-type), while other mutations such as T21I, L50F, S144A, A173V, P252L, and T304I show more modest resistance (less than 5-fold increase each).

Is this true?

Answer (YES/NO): NO